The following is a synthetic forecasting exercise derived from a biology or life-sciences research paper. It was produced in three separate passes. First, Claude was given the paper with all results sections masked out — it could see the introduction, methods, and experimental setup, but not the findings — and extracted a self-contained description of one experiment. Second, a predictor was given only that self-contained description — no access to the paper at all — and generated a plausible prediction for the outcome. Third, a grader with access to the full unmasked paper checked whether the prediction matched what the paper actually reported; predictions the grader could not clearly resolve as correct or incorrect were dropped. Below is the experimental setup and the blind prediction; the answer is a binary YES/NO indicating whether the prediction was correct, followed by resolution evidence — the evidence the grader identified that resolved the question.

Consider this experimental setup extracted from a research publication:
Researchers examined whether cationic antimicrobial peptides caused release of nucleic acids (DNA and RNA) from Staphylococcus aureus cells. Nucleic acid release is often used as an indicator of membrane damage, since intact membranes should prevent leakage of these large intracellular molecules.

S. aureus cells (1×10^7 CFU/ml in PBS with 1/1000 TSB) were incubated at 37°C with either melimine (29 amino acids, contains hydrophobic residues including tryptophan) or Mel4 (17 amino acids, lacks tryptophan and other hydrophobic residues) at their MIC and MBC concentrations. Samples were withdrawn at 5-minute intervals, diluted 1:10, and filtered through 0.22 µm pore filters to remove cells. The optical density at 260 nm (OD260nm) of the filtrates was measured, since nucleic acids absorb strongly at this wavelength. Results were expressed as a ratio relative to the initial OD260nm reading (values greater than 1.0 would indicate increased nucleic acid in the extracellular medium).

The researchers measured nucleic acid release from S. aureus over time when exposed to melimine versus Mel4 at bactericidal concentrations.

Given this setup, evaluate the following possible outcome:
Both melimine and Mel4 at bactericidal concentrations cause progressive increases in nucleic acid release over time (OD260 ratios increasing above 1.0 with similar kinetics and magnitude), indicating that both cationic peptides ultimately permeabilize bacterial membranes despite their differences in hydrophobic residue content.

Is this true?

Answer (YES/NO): NO